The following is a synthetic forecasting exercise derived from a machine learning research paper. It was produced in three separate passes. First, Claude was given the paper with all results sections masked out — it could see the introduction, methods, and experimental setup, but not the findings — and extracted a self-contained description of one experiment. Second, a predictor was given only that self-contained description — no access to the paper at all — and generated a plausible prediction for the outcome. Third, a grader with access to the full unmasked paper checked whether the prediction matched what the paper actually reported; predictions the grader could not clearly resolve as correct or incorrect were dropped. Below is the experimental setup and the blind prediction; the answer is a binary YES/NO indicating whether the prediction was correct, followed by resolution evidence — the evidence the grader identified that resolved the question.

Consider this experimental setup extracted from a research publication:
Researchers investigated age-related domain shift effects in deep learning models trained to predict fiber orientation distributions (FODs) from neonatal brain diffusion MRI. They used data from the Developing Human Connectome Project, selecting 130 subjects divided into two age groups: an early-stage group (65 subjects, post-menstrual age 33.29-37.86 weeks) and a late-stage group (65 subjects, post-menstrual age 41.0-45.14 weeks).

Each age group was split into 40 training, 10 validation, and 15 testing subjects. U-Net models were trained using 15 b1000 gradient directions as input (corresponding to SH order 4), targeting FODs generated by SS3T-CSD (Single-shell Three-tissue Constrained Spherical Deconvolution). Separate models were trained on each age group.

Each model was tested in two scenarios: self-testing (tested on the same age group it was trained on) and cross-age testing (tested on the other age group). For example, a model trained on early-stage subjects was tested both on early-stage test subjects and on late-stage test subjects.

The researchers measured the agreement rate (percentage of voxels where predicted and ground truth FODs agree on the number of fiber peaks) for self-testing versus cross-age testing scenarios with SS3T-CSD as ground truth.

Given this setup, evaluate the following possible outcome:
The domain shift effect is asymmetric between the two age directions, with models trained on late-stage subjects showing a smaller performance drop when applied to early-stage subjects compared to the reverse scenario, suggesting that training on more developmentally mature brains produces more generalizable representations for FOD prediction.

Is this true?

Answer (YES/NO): NO